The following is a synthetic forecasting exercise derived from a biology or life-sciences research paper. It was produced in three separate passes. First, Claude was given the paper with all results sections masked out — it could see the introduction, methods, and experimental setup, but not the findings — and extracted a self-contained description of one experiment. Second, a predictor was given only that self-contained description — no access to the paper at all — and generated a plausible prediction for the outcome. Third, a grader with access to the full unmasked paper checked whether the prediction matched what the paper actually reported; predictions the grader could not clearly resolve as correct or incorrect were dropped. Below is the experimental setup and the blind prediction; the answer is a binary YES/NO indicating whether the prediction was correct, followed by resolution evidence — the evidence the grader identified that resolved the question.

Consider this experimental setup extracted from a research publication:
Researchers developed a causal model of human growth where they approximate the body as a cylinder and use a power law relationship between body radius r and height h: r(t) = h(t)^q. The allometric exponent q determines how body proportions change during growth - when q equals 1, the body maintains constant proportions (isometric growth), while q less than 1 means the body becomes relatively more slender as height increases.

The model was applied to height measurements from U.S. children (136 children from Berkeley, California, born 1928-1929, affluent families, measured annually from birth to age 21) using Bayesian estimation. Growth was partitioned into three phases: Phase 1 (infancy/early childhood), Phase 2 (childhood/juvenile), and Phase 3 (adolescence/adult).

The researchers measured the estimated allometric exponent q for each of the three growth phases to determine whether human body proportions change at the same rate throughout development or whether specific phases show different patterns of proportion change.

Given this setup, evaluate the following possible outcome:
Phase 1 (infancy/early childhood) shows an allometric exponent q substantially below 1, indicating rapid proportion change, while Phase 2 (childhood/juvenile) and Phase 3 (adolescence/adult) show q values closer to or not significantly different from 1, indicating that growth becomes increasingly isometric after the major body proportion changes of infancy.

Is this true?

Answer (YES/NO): NO